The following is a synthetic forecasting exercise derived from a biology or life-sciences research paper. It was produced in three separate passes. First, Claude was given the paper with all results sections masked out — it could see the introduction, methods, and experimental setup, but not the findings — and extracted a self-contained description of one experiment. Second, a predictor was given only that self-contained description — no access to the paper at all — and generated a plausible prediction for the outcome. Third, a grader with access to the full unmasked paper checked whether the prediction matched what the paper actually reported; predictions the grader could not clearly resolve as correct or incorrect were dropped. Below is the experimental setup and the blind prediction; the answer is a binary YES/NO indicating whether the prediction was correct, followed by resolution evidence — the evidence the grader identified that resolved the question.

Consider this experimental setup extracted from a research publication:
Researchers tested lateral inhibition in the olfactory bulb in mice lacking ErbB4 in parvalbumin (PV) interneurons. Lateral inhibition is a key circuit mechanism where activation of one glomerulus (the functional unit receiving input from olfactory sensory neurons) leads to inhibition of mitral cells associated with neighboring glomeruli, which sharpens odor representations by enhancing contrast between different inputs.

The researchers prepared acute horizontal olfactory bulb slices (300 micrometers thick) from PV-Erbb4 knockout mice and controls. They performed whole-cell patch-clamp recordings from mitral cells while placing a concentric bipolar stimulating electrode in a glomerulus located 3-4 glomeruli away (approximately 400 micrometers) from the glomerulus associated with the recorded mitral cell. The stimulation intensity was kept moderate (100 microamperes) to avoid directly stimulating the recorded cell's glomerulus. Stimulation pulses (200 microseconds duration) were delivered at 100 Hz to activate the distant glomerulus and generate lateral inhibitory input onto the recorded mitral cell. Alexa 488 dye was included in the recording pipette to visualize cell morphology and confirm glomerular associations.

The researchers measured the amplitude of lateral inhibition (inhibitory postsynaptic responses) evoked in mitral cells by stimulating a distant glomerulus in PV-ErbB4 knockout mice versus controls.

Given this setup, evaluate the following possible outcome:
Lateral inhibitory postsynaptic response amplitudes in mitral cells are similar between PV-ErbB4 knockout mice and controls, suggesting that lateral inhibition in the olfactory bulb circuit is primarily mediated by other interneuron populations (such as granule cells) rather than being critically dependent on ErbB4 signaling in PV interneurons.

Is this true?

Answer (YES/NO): NO